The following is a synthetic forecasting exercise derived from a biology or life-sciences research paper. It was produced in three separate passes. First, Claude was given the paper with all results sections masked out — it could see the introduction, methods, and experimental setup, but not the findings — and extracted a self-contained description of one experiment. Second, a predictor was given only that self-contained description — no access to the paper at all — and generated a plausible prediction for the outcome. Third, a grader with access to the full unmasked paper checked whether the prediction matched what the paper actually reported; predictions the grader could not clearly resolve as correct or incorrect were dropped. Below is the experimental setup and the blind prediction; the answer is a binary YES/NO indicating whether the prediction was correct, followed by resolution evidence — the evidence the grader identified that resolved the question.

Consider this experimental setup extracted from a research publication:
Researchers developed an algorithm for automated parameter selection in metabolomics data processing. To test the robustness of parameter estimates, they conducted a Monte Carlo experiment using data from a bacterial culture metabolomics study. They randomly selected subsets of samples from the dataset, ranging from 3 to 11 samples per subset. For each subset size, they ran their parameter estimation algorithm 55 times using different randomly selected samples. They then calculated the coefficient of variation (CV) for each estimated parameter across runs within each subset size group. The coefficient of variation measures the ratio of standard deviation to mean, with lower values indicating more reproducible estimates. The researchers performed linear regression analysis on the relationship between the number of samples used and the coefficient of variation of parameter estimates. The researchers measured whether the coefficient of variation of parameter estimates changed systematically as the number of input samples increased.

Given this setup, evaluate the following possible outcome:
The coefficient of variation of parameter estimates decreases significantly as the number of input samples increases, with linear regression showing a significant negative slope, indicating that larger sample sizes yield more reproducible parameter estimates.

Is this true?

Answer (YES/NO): YES